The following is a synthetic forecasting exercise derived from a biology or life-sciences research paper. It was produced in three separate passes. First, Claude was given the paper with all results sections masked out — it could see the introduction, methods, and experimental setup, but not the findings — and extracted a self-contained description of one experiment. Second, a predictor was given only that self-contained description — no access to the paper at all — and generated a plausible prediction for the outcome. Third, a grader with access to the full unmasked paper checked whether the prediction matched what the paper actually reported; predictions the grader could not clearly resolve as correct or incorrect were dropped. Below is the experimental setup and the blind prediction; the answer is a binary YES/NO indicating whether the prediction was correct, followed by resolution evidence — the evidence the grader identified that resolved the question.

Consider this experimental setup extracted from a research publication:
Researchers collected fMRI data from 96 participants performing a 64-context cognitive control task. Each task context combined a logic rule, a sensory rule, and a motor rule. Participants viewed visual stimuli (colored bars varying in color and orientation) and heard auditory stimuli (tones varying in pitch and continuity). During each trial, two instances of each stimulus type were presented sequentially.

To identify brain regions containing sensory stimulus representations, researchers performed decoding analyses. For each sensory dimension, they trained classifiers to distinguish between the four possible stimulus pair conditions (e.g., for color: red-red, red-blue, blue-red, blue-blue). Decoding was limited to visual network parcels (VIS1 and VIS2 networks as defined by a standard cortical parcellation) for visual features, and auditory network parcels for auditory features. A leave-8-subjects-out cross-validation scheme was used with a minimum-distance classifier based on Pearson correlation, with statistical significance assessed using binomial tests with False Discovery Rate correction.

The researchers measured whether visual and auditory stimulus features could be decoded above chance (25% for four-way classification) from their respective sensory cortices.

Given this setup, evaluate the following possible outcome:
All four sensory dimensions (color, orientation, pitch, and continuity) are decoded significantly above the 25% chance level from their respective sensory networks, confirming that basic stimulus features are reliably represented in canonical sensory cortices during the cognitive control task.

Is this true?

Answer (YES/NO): YES